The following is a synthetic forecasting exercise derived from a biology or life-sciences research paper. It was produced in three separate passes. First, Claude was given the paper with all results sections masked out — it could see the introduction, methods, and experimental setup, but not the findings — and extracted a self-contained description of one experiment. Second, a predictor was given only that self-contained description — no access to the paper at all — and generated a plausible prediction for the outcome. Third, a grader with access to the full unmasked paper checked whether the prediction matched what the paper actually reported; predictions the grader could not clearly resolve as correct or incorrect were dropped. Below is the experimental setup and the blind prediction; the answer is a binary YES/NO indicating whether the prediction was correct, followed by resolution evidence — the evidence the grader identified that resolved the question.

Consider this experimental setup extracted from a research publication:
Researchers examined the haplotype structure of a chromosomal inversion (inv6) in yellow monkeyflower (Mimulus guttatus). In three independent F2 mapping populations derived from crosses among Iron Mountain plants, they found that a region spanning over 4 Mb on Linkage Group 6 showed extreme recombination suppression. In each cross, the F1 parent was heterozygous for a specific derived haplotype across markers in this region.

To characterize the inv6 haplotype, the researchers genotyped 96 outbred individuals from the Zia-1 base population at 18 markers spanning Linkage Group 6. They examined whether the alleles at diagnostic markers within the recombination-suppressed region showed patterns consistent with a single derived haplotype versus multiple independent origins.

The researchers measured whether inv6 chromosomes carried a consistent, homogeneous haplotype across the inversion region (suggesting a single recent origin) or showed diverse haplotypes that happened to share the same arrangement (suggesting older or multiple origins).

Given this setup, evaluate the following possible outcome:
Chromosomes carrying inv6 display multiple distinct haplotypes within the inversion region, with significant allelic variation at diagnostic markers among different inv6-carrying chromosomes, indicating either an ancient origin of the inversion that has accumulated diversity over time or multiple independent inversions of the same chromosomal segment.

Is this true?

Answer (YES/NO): NO